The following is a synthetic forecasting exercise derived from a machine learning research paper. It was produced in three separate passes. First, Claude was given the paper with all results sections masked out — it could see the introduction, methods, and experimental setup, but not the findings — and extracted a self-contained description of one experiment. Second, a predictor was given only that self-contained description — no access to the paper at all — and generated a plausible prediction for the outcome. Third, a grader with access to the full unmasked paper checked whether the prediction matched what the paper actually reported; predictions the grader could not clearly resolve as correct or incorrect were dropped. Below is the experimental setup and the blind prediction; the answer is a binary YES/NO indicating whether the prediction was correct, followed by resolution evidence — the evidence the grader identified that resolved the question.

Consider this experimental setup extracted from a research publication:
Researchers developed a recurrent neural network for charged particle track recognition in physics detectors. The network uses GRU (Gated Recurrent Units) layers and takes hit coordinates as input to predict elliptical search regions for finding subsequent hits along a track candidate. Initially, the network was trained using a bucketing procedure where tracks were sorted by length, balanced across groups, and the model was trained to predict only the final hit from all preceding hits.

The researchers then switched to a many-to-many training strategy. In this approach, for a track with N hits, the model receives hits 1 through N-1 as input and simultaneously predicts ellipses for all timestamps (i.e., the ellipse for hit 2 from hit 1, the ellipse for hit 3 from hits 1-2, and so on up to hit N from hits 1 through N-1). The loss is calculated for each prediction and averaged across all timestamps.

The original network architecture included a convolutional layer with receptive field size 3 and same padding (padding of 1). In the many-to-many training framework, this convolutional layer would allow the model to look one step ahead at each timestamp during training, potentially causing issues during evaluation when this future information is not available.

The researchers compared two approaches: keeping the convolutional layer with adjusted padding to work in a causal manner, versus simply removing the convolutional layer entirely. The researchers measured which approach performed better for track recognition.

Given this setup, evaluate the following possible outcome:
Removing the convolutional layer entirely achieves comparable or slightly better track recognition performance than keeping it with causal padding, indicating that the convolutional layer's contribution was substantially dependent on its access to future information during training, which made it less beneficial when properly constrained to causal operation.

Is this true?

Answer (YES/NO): YES